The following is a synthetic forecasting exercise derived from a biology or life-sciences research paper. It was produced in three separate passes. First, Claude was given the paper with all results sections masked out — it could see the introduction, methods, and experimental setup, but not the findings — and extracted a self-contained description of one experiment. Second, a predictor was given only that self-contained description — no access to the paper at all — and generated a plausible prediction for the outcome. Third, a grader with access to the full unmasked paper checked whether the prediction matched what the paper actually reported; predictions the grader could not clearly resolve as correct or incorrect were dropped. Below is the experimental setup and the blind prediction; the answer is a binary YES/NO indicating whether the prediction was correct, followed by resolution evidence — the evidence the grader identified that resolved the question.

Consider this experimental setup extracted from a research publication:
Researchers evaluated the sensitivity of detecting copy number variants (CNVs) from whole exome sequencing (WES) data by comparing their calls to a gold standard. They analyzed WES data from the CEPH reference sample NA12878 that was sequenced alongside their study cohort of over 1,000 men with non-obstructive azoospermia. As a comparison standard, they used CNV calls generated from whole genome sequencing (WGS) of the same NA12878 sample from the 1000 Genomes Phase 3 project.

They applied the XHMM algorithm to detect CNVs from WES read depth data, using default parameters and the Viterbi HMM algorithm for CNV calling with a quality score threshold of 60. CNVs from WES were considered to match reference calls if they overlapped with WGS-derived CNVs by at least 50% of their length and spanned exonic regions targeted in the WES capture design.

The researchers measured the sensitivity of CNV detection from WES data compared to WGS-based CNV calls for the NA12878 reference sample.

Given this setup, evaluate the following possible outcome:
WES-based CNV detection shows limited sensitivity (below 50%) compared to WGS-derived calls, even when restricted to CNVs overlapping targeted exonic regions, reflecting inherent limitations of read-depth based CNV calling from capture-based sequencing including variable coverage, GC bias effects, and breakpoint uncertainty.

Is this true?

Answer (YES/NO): YES